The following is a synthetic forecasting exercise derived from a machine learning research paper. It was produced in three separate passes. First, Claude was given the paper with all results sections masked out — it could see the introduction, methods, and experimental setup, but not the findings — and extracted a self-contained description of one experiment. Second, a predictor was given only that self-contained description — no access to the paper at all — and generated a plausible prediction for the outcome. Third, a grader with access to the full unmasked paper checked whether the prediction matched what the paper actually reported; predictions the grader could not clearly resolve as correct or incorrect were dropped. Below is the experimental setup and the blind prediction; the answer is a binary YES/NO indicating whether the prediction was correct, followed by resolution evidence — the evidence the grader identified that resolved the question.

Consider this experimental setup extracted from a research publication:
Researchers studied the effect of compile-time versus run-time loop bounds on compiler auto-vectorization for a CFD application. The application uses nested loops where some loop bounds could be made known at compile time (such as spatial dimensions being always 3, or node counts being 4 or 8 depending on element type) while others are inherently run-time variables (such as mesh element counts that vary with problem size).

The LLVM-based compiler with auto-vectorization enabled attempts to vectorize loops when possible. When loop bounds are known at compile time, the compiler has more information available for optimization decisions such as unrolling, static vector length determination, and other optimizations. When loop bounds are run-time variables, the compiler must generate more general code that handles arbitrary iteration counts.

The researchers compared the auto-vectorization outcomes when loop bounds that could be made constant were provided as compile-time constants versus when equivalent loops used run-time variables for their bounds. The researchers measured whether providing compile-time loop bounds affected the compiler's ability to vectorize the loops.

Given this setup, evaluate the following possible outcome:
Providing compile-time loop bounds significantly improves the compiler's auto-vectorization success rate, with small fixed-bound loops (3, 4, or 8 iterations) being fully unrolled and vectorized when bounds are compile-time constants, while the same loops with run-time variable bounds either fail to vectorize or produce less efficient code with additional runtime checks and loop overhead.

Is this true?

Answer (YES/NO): NO